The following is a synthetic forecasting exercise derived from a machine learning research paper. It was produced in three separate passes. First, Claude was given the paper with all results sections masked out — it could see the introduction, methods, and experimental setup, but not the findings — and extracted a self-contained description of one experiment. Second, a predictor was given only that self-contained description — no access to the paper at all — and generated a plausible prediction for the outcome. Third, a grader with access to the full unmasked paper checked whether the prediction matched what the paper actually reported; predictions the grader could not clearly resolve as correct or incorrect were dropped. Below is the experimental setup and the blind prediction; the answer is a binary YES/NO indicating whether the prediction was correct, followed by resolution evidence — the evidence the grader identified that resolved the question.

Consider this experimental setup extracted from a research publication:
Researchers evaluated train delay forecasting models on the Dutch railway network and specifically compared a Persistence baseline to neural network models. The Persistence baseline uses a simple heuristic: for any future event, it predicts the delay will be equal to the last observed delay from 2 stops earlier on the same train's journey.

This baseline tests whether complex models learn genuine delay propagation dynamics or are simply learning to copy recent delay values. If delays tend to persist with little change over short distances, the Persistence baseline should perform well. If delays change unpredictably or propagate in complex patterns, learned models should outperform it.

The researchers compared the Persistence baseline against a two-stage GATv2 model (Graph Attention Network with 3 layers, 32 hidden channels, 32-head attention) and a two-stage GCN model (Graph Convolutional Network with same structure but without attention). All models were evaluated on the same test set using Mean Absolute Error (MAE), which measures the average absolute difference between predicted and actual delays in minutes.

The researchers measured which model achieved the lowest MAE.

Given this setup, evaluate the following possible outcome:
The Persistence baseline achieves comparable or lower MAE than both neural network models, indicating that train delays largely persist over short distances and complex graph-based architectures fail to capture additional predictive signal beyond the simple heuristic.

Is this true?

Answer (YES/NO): YES